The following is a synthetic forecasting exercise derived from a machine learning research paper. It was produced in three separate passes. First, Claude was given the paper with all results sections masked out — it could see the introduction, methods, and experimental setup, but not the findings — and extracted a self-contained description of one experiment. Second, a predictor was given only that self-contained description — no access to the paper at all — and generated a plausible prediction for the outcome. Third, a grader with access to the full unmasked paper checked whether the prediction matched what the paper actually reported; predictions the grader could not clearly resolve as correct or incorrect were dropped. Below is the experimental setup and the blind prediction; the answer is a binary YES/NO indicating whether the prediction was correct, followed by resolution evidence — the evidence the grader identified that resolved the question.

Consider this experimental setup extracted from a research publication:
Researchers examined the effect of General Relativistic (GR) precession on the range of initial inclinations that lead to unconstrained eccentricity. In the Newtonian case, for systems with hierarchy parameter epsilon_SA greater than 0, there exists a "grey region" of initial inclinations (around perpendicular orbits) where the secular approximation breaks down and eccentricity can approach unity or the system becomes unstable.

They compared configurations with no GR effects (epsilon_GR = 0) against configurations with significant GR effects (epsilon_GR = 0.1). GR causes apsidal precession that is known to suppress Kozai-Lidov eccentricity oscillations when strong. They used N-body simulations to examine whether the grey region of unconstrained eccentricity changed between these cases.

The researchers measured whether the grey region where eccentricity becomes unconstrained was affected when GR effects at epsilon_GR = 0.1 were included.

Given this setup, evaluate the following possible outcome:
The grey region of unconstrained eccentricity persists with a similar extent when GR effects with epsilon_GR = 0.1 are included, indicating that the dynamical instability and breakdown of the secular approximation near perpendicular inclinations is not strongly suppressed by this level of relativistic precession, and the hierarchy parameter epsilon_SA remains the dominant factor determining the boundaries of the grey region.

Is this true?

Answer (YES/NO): NO